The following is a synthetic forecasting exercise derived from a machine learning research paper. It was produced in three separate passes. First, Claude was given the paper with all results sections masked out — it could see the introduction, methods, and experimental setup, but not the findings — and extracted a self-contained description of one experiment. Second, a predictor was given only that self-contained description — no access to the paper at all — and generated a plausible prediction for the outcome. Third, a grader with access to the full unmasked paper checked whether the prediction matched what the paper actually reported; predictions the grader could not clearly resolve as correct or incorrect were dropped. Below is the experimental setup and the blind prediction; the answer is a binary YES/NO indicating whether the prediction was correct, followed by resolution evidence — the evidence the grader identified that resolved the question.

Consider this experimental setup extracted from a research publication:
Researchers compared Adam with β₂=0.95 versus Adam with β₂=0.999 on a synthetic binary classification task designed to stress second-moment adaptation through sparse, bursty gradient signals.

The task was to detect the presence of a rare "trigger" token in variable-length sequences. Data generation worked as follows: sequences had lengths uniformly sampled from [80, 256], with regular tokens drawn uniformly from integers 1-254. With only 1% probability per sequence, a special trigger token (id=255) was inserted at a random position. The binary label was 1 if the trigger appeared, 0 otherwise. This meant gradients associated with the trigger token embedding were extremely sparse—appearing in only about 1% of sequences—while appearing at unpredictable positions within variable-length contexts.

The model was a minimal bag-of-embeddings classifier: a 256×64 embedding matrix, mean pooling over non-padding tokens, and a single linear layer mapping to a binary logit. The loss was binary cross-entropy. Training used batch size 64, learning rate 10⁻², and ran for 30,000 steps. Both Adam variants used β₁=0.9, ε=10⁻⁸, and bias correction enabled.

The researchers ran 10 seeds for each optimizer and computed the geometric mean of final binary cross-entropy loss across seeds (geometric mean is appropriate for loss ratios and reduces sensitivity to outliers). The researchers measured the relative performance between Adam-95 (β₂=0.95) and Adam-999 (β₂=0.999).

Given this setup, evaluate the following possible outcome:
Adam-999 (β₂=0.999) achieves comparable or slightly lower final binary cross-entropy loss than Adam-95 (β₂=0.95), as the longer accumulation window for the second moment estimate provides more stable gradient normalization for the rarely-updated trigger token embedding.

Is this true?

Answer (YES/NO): NO